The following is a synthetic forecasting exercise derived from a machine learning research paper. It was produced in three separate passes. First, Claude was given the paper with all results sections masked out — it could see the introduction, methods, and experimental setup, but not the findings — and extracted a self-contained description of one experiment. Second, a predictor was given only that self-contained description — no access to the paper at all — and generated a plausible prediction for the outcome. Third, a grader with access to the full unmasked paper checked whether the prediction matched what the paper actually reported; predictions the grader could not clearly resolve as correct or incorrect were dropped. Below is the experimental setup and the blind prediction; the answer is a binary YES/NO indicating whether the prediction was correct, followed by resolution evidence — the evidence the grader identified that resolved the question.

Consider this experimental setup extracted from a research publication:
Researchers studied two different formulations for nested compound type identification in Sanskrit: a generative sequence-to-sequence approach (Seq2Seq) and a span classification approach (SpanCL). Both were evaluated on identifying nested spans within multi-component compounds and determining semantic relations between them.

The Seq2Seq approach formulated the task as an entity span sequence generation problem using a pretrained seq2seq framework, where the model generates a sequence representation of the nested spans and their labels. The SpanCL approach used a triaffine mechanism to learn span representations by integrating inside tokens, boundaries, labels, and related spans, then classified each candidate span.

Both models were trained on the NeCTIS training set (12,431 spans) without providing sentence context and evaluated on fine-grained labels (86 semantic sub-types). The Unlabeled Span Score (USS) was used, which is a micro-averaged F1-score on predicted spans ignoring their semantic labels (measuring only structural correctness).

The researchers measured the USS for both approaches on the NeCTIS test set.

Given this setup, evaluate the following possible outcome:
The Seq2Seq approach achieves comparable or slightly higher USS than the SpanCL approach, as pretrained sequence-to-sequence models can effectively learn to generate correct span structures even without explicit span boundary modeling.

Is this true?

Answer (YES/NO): NO